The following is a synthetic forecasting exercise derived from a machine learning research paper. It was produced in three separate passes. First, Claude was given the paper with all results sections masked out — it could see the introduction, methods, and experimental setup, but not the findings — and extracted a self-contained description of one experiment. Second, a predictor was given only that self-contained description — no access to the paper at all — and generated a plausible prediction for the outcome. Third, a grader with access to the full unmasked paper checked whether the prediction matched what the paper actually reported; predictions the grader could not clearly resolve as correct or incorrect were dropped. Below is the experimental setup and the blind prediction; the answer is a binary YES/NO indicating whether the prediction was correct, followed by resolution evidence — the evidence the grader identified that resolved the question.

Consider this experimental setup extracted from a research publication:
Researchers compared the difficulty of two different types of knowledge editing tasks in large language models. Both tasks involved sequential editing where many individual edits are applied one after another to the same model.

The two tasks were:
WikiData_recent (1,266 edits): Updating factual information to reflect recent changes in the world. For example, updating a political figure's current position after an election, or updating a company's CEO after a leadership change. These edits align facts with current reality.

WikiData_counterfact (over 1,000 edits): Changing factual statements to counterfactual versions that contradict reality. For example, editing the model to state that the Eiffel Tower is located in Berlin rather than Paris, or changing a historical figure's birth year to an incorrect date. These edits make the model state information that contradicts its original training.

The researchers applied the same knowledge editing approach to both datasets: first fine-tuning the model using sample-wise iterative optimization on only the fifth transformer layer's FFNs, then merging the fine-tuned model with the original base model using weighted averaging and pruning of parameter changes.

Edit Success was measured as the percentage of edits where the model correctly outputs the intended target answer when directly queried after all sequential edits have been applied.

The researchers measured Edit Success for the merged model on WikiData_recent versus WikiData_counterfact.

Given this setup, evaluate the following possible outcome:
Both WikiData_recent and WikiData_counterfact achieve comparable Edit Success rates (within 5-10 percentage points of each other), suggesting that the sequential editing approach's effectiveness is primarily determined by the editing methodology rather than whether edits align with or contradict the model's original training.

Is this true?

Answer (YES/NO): NO